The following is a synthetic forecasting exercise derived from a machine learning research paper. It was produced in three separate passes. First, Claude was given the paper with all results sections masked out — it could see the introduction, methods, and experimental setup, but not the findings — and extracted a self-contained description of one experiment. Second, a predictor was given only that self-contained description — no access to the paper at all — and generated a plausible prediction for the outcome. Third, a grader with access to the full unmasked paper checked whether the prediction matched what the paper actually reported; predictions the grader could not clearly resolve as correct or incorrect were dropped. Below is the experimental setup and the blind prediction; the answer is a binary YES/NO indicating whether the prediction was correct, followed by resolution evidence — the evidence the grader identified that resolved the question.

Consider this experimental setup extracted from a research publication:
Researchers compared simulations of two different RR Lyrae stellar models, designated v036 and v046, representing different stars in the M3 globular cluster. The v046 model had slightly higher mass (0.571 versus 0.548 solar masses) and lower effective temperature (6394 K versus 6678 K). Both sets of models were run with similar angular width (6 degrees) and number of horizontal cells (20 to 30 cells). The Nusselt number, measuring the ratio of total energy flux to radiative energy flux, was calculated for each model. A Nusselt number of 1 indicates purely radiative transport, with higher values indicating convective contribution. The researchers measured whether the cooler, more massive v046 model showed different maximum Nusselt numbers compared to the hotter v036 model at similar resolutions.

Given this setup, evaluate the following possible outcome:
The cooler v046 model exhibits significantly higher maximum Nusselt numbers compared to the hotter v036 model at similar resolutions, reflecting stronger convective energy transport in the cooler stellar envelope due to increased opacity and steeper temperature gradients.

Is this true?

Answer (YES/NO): NO